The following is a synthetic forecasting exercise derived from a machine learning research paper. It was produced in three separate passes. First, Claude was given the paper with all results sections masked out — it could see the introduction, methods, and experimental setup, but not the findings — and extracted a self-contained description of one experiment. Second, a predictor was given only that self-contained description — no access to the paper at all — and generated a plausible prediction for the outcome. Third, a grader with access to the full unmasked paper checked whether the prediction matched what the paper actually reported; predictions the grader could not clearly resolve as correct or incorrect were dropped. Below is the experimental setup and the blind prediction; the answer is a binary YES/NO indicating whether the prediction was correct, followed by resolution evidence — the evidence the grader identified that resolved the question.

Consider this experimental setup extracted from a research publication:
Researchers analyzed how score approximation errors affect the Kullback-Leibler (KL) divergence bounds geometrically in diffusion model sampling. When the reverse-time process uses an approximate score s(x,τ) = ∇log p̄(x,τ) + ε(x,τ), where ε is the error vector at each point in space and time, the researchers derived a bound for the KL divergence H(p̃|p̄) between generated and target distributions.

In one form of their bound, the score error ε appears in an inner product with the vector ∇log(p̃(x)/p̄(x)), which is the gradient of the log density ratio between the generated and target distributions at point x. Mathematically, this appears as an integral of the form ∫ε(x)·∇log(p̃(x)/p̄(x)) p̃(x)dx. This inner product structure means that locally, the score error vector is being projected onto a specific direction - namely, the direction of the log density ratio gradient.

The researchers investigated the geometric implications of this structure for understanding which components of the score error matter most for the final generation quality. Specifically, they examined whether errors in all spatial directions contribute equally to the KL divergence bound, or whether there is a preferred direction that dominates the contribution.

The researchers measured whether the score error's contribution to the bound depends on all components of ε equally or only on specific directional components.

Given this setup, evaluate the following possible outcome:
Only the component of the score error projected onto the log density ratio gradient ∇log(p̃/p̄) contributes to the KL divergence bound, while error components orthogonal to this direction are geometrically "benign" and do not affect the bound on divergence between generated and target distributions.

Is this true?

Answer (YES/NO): YES